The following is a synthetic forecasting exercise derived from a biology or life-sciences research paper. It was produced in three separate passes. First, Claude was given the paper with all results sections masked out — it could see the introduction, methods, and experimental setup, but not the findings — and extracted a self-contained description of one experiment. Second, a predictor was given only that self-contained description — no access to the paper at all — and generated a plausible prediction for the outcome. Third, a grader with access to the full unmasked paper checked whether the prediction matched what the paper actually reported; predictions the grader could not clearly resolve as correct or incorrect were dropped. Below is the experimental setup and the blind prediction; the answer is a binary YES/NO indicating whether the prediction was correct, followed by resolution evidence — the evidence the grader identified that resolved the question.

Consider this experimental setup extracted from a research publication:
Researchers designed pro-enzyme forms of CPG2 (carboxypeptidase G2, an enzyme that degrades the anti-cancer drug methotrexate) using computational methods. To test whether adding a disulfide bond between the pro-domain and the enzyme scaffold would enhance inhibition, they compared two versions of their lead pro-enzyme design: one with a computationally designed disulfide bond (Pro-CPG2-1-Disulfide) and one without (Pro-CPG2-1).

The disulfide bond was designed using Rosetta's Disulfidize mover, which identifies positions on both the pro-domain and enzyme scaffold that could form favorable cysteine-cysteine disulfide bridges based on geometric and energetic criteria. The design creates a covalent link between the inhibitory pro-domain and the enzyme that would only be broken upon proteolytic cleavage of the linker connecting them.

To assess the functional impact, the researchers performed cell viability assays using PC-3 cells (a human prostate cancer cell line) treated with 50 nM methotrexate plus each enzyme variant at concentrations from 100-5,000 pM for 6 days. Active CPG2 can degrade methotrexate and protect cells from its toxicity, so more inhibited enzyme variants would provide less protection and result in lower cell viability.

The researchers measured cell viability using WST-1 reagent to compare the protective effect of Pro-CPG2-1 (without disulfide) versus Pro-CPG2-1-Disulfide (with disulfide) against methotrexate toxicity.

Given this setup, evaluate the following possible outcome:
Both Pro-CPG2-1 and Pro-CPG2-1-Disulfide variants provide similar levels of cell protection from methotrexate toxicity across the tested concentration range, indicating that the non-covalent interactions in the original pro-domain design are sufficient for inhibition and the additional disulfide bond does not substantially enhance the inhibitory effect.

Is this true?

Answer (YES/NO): NO